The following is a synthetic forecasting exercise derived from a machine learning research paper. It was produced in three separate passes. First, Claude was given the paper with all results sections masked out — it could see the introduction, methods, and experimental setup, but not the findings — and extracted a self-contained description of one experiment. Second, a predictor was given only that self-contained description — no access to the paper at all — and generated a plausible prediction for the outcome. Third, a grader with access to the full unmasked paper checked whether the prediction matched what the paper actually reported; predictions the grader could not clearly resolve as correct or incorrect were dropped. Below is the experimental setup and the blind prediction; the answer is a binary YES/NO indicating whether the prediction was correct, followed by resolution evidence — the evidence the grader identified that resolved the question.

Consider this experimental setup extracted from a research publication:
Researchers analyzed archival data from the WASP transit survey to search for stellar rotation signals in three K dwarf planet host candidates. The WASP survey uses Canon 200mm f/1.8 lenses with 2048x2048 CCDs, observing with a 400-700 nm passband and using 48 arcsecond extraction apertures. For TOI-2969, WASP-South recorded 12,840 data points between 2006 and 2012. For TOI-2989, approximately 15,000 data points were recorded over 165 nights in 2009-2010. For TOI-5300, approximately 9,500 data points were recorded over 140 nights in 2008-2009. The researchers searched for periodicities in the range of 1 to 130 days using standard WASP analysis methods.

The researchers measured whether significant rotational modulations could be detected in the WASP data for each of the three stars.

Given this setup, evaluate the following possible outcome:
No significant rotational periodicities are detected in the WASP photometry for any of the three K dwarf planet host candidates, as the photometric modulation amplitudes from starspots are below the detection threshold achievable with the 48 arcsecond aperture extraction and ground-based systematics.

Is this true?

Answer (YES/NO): NO